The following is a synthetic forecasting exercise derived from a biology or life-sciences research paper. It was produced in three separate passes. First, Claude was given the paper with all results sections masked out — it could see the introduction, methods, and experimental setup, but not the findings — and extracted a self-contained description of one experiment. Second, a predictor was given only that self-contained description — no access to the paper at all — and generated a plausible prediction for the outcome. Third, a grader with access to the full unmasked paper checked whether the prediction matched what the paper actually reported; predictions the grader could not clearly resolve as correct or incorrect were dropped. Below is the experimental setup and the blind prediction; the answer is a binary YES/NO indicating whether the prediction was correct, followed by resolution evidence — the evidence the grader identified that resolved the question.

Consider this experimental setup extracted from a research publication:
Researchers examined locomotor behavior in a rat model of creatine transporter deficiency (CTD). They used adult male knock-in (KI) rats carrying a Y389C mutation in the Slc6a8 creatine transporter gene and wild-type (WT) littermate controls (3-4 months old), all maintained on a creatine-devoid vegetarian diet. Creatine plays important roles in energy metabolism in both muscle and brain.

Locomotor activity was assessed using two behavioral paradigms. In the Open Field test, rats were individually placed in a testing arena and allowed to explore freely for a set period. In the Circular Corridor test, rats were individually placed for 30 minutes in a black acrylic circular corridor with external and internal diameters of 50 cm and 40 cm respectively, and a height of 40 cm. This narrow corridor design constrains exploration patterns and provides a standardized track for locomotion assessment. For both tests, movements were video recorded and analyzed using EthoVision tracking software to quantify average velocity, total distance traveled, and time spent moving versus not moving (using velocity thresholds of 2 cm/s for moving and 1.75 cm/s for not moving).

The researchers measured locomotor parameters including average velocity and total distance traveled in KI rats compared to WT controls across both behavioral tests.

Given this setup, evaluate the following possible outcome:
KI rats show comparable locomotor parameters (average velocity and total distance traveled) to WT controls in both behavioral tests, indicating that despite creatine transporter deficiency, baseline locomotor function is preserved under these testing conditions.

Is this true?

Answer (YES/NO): NO